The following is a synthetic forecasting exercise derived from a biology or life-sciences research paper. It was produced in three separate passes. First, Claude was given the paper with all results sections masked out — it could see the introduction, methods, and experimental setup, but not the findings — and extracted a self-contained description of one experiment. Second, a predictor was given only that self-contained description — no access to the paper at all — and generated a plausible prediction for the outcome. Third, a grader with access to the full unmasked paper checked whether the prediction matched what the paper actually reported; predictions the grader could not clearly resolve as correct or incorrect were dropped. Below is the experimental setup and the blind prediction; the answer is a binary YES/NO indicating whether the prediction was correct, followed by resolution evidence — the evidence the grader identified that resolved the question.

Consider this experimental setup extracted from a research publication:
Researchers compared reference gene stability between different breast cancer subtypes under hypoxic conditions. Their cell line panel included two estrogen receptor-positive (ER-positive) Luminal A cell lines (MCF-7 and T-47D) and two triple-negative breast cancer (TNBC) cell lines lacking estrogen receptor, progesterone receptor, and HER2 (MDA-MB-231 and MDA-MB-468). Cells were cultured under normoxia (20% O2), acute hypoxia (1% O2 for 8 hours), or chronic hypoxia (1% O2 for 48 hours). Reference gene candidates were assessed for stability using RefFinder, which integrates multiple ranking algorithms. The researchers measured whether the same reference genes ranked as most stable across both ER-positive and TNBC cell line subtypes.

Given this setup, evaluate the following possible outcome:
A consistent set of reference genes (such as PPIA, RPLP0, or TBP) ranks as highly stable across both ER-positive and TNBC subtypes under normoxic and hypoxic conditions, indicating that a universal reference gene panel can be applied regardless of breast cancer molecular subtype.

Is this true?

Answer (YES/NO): NO